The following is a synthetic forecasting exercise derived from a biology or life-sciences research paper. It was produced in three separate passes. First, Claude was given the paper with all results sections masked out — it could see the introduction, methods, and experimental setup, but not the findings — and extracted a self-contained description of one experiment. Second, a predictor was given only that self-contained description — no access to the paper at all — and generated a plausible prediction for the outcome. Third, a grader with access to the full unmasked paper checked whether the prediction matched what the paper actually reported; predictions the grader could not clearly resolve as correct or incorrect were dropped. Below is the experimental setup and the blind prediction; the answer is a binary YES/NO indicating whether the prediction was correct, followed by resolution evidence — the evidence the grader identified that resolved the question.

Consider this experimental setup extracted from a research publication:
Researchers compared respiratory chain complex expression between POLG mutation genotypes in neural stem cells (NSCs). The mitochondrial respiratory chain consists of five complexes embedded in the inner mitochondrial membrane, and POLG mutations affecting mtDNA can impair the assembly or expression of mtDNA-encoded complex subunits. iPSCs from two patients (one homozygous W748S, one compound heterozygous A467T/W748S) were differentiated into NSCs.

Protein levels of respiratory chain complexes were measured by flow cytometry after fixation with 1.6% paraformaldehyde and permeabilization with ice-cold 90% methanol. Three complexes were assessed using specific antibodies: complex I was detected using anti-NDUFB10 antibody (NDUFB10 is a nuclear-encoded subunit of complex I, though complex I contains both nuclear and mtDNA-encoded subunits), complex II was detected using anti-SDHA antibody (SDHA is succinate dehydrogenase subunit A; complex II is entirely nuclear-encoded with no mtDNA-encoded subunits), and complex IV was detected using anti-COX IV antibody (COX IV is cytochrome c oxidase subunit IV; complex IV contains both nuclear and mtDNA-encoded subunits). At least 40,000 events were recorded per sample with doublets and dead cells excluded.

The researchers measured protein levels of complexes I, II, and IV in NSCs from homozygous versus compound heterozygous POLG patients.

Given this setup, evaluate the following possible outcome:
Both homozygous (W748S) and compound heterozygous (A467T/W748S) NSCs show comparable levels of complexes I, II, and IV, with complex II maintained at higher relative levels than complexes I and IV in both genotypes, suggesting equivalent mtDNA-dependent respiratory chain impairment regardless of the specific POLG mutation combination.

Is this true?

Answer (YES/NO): NO